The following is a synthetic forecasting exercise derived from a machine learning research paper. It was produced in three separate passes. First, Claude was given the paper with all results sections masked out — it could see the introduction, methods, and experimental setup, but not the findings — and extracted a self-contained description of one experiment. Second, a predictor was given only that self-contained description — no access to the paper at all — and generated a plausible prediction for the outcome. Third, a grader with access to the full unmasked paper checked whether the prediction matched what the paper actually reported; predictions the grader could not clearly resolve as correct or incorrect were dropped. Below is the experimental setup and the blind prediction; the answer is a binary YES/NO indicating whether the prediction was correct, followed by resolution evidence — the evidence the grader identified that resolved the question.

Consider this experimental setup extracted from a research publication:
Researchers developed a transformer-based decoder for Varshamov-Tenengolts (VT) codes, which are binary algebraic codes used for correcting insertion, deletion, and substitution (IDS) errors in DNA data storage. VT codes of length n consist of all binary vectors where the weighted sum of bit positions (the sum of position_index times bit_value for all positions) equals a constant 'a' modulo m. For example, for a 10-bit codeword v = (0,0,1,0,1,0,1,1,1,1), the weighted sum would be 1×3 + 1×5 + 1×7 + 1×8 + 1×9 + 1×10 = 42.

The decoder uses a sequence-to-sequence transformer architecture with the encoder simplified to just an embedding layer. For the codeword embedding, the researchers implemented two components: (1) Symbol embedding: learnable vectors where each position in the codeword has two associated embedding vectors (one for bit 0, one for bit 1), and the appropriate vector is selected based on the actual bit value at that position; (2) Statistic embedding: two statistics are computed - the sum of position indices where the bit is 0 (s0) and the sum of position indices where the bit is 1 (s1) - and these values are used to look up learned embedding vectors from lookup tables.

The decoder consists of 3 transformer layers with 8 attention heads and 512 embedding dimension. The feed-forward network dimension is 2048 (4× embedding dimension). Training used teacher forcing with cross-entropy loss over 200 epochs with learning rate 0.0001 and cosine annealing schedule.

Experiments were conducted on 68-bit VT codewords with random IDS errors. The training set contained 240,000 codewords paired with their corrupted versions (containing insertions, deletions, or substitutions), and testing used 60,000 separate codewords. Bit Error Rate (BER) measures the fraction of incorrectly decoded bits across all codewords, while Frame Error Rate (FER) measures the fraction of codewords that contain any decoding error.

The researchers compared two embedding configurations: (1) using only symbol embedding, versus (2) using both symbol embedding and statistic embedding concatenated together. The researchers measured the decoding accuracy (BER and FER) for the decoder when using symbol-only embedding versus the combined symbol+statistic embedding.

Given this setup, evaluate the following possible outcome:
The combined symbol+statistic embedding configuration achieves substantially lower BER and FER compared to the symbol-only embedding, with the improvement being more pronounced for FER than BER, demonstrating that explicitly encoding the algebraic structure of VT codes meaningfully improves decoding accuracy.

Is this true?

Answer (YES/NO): NO